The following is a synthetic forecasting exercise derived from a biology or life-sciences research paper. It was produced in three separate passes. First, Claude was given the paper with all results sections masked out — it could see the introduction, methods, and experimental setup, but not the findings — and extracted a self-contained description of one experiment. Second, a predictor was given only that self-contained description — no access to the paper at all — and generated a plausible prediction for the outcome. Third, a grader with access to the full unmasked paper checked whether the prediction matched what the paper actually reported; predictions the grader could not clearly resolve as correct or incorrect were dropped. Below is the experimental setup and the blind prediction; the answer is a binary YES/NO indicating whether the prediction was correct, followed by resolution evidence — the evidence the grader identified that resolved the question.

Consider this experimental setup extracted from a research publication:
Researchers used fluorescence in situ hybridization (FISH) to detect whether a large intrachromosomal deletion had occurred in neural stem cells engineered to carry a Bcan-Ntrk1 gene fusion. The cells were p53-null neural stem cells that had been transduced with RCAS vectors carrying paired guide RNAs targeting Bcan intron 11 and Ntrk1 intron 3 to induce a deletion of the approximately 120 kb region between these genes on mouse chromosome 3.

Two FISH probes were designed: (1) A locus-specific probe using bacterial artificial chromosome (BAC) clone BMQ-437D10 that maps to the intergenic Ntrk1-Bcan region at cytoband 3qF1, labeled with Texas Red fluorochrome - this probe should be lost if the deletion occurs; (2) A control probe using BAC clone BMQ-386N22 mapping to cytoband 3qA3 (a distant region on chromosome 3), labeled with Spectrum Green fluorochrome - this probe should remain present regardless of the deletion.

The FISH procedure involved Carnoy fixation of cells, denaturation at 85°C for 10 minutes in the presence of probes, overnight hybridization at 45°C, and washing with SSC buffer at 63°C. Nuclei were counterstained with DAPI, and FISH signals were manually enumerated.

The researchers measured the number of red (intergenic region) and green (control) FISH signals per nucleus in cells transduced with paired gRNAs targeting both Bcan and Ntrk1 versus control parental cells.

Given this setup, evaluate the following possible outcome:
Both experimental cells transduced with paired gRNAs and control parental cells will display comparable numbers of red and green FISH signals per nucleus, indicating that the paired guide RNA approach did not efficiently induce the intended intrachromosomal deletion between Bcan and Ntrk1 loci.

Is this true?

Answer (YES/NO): NO